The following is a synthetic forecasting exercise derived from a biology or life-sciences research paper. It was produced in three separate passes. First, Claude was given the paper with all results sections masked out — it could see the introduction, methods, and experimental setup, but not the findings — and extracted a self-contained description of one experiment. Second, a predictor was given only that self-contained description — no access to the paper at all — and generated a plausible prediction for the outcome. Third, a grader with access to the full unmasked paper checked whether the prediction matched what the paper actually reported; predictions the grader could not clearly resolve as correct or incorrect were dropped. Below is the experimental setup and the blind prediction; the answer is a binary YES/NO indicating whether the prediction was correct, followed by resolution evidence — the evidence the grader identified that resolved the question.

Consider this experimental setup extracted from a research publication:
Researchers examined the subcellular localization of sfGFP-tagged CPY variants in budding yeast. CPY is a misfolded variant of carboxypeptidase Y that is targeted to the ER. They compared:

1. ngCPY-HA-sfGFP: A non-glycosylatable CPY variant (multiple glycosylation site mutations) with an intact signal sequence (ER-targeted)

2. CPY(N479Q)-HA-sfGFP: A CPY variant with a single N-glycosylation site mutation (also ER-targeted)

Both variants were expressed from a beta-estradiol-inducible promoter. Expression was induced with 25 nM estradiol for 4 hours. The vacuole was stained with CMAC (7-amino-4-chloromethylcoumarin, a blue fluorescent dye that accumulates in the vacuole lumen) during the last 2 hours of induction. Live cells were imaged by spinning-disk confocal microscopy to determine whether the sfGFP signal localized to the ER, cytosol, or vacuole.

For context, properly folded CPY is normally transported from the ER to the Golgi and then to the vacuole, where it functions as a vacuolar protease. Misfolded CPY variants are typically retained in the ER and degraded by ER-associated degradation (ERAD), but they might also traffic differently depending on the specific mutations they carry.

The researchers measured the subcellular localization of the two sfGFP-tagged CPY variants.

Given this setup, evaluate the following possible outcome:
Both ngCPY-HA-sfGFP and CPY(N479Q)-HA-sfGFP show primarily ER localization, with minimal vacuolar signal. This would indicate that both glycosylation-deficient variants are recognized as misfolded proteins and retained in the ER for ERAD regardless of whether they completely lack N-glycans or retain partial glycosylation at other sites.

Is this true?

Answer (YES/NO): NO